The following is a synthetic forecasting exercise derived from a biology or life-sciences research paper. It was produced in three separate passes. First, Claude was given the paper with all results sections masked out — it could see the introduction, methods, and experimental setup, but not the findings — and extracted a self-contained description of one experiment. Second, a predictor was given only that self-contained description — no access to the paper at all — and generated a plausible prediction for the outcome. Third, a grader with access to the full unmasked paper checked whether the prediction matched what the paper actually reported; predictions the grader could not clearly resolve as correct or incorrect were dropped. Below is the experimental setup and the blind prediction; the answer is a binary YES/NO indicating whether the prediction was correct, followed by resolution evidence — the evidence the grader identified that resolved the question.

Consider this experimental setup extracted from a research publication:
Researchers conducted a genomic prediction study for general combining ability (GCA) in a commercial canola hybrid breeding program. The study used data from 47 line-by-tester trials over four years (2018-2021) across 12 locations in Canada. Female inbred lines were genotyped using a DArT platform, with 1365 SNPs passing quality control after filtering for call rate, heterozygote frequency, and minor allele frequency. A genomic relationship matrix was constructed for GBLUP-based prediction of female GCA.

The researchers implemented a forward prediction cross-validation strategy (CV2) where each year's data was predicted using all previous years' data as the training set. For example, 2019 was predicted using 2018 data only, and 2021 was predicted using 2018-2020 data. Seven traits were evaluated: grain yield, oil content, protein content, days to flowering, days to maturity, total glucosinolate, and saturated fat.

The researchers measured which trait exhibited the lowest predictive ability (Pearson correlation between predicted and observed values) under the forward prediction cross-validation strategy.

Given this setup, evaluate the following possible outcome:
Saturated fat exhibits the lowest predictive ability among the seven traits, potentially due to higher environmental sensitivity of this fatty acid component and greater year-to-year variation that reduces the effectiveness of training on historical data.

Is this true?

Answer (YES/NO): NO